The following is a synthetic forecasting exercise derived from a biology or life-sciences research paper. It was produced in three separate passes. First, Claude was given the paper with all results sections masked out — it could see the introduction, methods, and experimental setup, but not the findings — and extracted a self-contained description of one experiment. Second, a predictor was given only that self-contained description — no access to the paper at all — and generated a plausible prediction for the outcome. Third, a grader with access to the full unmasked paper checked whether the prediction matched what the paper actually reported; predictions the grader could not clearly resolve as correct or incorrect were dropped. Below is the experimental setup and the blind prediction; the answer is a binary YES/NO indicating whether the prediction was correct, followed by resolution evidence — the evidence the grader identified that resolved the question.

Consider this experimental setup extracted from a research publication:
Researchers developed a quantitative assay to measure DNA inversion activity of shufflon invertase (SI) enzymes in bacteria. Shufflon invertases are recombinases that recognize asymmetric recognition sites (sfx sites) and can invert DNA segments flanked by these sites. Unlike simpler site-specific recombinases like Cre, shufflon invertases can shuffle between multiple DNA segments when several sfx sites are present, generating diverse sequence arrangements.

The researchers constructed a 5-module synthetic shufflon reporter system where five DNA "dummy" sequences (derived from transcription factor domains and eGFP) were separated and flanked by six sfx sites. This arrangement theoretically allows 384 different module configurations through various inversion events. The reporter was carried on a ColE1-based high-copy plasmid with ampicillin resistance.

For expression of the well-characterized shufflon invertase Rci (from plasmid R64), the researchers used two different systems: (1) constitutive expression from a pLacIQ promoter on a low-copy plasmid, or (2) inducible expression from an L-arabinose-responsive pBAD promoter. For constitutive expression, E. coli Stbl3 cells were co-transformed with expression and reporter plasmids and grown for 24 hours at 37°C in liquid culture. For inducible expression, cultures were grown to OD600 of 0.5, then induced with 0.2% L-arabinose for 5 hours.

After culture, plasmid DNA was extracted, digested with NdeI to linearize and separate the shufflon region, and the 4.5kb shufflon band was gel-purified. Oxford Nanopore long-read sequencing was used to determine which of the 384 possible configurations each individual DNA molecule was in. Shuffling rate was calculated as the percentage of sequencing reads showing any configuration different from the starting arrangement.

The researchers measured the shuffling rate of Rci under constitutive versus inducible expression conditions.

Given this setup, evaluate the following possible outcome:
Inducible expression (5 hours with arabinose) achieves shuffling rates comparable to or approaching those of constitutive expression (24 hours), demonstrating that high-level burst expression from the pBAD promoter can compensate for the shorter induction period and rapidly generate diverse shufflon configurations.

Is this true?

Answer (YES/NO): NO